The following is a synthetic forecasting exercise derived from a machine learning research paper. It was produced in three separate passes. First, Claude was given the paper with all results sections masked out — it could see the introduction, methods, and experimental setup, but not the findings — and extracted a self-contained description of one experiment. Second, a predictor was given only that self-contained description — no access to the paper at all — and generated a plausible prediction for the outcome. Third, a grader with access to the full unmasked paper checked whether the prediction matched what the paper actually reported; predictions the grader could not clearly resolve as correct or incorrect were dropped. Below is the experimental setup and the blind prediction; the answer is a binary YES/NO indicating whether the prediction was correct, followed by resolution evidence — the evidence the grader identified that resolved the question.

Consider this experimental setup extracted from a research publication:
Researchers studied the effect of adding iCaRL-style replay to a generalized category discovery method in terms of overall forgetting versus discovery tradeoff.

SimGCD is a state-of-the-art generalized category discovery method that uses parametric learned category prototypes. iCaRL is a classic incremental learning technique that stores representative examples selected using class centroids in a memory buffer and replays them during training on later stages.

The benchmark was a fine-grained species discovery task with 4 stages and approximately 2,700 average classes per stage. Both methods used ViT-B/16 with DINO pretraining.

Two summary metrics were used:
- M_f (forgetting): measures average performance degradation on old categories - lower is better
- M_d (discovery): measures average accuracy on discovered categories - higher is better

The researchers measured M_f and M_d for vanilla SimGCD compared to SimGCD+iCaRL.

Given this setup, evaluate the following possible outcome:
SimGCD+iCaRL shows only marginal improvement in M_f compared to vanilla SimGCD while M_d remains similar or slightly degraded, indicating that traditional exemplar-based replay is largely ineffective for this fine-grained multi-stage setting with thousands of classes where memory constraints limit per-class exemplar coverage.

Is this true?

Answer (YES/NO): NO